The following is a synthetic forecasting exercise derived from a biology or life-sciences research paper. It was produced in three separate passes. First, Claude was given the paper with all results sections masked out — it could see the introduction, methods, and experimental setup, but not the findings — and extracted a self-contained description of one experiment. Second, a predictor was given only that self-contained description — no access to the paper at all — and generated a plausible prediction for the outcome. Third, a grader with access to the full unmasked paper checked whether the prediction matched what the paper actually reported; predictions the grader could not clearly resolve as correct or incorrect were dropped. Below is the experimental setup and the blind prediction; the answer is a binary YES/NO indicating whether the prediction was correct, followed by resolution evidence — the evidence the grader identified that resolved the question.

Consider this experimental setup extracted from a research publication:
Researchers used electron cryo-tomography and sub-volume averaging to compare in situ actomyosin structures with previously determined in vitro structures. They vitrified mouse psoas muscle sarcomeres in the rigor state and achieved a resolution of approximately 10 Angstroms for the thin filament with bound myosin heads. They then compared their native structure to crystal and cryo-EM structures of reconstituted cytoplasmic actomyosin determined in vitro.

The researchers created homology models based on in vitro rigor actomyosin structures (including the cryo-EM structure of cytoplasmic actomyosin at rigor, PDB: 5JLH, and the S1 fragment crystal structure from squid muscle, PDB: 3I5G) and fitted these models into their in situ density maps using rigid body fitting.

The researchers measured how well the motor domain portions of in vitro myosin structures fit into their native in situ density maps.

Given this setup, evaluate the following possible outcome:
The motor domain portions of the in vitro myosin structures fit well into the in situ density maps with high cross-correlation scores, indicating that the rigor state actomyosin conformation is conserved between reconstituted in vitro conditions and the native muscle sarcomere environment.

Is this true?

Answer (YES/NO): NO